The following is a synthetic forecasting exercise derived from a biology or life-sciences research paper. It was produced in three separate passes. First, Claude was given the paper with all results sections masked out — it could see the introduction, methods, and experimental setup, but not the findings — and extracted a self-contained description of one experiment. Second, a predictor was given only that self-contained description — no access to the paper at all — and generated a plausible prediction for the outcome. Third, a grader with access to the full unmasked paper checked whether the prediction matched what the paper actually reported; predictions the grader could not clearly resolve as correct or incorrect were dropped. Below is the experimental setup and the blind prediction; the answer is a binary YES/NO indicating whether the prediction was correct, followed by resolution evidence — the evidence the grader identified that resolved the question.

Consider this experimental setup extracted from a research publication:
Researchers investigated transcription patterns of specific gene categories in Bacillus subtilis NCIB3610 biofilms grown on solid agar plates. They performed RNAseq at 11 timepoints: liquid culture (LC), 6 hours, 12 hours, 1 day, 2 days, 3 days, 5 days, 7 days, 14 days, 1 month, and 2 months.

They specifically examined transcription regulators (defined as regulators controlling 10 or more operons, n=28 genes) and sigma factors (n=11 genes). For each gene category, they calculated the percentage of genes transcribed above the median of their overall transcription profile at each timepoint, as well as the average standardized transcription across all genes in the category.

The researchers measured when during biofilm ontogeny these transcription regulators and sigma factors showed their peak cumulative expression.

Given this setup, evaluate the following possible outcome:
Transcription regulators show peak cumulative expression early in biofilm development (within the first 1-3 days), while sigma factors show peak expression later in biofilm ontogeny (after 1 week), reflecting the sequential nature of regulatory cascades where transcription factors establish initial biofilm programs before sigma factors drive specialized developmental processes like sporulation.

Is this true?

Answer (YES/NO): NO